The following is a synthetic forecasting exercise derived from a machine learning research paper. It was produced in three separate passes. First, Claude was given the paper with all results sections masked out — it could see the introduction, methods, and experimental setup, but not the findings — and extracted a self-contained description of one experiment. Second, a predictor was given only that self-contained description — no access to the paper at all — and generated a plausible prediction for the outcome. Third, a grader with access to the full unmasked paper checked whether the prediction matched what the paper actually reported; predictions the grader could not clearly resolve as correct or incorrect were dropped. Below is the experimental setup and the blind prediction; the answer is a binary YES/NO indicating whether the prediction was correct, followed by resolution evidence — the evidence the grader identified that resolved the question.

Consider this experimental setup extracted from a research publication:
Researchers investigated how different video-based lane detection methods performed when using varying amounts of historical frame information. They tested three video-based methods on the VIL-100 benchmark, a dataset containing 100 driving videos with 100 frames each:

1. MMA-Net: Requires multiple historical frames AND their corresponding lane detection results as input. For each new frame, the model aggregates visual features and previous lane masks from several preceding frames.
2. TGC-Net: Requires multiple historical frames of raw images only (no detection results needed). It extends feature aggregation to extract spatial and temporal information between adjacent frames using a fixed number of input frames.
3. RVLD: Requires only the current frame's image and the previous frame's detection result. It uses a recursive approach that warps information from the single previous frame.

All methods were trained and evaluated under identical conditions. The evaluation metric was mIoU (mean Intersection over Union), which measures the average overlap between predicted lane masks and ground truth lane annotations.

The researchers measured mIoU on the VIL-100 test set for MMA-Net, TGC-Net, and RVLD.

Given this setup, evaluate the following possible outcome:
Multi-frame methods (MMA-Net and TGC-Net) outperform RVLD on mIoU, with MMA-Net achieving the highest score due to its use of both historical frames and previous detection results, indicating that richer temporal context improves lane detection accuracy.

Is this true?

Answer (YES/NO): NO